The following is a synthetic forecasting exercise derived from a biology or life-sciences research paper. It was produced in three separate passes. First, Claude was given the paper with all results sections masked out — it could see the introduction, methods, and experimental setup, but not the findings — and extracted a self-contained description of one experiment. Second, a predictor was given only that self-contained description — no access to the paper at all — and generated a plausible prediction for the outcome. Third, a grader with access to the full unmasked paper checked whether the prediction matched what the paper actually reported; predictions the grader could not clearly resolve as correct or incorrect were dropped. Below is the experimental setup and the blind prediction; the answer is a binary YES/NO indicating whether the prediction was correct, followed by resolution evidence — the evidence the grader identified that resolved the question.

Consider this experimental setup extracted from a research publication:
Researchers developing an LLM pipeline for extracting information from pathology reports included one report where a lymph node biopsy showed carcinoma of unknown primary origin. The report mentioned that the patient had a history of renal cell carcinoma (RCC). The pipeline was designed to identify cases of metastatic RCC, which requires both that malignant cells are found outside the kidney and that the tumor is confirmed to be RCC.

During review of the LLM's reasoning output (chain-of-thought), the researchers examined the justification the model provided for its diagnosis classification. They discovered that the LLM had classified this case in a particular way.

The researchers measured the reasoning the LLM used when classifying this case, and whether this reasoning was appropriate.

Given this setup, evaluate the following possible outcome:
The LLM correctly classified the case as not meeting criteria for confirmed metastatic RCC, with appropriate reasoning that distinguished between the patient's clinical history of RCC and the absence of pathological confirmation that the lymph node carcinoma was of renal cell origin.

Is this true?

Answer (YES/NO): NO